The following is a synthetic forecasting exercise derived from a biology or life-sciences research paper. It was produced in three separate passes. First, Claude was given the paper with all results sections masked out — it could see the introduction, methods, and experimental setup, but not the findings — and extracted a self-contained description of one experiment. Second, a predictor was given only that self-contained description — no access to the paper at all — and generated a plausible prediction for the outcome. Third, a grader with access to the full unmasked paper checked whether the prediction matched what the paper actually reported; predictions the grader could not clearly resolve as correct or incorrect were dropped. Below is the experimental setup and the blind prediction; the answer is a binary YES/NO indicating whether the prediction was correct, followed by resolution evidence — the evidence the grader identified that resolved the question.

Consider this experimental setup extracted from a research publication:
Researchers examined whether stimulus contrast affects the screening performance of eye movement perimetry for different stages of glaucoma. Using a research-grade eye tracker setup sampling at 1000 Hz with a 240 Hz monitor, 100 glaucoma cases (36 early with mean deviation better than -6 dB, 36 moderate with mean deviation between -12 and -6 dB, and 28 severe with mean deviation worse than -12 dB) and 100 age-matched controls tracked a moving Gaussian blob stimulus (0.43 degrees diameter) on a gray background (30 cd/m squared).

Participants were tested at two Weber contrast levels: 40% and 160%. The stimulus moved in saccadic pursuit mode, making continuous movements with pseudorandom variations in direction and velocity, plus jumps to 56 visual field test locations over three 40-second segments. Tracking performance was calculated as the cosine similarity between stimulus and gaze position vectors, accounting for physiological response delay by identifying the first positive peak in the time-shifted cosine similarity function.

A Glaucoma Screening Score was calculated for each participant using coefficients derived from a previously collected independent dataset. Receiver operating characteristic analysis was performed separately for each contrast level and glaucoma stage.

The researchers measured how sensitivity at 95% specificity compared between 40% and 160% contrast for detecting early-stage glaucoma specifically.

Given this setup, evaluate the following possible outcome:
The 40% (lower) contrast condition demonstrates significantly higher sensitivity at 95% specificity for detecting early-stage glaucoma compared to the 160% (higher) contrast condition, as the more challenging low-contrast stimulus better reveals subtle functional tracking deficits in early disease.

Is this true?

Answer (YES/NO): NO